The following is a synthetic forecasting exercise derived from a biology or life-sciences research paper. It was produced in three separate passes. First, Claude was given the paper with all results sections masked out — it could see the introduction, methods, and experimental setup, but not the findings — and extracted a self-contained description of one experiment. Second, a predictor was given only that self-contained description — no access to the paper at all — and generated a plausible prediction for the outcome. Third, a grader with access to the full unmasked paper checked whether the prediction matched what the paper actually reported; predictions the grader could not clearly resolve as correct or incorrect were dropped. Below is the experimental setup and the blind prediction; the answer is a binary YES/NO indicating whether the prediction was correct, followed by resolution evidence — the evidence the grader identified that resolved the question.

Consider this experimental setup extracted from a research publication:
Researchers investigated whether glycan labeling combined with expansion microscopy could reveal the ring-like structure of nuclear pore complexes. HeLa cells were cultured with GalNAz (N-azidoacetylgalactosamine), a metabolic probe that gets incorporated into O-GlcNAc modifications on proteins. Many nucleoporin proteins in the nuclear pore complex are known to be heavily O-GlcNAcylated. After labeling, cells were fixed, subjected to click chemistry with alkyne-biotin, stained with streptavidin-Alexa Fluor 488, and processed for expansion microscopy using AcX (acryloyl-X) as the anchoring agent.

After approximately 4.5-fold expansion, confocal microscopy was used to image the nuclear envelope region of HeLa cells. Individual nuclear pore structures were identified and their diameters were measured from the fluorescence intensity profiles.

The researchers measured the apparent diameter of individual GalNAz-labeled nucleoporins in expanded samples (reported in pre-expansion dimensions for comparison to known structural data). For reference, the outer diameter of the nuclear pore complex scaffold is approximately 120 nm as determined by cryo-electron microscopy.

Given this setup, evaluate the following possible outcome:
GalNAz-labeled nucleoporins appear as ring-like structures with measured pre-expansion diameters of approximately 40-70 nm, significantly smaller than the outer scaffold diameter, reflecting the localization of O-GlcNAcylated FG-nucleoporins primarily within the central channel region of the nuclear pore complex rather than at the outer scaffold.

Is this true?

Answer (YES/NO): NO